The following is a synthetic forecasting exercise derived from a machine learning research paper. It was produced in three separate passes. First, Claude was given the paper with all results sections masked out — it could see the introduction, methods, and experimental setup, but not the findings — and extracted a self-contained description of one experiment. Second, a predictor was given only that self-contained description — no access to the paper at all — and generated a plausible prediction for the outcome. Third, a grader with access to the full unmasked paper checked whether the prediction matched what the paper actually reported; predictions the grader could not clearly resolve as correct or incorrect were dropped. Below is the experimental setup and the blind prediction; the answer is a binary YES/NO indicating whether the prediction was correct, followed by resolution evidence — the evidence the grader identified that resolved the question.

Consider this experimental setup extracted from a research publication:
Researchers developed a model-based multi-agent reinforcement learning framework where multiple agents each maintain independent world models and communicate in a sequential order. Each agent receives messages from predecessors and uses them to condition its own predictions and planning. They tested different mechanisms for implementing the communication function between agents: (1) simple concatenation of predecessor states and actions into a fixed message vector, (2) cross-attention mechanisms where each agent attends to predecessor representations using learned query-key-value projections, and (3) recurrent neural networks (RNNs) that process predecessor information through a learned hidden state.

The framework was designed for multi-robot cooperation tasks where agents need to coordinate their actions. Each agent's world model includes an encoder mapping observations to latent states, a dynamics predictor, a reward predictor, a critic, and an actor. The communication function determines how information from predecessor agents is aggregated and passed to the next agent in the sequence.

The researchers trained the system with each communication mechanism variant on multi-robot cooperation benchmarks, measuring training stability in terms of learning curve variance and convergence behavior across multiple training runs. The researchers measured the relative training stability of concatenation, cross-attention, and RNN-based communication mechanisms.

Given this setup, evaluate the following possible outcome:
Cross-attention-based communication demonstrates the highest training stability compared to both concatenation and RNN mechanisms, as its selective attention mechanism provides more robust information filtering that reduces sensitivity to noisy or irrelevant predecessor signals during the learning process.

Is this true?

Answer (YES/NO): NO